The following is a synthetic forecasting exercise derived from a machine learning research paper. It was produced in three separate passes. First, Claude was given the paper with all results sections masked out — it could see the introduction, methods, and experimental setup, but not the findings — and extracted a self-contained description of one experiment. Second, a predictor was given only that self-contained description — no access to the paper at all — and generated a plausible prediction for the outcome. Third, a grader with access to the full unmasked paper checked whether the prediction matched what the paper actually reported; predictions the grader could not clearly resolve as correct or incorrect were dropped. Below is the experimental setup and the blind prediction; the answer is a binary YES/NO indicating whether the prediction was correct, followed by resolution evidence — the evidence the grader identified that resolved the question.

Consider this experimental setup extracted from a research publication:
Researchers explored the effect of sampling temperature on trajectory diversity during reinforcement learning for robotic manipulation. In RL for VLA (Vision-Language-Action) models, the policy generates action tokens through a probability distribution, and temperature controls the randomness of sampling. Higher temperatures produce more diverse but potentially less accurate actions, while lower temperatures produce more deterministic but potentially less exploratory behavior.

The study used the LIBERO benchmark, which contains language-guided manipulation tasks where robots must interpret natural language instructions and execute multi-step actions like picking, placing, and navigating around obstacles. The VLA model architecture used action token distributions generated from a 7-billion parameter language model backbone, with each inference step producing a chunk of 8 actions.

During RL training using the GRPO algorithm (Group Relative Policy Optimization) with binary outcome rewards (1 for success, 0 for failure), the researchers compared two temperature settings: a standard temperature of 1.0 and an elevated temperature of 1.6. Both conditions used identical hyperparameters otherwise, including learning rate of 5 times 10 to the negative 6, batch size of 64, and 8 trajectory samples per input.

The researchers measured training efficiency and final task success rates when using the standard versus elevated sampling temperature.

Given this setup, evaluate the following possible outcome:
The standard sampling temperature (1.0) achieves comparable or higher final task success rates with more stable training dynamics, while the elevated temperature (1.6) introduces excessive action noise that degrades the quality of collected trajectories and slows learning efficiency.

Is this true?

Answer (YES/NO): NO